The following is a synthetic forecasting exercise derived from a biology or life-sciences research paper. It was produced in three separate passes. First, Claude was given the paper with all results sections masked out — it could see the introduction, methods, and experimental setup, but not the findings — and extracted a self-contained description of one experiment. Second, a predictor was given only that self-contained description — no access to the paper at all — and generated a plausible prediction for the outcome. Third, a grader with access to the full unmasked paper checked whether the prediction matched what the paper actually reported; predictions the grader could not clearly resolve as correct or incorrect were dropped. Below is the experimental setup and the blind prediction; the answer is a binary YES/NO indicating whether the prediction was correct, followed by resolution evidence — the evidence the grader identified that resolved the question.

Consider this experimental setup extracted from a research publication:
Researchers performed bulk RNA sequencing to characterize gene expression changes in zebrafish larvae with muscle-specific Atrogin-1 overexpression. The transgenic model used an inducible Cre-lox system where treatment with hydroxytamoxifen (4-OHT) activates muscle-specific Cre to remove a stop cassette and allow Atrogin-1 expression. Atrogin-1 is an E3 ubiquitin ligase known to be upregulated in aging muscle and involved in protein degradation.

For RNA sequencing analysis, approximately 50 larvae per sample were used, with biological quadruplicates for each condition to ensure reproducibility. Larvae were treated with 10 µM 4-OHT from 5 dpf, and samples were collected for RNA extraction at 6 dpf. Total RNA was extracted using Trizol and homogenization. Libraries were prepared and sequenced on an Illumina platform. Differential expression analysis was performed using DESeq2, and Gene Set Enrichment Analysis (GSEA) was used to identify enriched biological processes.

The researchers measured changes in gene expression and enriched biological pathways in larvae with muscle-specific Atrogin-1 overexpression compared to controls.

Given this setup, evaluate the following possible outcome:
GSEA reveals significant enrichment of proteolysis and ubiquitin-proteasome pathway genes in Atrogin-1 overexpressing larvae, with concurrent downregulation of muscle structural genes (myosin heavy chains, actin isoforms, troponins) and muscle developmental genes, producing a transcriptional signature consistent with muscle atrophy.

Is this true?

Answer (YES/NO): NO